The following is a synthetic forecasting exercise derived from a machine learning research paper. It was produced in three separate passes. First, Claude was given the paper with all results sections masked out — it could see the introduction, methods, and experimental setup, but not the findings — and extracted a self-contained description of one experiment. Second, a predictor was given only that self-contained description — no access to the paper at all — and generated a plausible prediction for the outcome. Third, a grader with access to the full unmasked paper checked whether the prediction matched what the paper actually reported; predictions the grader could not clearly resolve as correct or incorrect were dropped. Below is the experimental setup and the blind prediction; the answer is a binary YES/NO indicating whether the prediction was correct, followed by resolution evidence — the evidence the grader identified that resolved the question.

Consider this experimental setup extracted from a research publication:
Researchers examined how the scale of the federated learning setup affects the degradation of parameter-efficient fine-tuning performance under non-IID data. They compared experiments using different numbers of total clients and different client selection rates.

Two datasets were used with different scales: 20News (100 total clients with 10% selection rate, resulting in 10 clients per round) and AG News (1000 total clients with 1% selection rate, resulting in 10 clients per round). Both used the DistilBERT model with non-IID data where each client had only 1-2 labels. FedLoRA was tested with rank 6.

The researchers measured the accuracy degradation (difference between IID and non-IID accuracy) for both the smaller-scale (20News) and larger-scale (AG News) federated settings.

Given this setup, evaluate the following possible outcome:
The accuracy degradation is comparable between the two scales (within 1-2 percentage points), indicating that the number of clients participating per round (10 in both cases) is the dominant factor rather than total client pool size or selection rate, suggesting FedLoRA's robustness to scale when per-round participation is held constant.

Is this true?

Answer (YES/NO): NO